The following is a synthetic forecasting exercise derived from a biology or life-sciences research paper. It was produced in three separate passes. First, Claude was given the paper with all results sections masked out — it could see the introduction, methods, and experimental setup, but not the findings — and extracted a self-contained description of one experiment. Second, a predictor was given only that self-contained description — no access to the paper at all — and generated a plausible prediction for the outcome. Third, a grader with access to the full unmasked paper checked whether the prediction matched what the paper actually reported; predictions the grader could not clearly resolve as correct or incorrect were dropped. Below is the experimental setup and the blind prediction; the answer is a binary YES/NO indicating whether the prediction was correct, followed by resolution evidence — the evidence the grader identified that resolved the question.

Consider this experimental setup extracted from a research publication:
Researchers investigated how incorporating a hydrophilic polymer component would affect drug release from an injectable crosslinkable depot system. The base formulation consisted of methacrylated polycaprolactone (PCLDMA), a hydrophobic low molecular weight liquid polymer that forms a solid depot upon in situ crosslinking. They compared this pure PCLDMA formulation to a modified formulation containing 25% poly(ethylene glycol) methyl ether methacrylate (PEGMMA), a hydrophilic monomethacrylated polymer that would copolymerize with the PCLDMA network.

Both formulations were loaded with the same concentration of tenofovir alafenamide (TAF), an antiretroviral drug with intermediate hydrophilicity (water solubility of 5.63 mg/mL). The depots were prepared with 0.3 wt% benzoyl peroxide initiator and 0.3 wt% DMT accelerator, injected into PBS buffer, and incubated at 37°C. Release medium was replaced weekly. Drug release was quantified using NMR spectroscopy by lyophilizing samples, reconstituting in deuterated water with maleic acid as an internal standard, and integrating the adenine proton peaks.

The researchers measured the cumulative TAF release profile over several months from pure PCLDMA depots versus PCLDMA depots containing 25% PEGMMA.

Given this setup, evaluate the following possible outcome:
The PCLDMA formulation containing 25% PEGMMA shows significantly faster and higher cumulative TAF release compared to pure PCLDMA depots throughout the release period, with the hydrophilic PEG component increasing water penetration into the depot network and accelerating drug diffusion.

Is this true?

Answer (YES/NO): YES